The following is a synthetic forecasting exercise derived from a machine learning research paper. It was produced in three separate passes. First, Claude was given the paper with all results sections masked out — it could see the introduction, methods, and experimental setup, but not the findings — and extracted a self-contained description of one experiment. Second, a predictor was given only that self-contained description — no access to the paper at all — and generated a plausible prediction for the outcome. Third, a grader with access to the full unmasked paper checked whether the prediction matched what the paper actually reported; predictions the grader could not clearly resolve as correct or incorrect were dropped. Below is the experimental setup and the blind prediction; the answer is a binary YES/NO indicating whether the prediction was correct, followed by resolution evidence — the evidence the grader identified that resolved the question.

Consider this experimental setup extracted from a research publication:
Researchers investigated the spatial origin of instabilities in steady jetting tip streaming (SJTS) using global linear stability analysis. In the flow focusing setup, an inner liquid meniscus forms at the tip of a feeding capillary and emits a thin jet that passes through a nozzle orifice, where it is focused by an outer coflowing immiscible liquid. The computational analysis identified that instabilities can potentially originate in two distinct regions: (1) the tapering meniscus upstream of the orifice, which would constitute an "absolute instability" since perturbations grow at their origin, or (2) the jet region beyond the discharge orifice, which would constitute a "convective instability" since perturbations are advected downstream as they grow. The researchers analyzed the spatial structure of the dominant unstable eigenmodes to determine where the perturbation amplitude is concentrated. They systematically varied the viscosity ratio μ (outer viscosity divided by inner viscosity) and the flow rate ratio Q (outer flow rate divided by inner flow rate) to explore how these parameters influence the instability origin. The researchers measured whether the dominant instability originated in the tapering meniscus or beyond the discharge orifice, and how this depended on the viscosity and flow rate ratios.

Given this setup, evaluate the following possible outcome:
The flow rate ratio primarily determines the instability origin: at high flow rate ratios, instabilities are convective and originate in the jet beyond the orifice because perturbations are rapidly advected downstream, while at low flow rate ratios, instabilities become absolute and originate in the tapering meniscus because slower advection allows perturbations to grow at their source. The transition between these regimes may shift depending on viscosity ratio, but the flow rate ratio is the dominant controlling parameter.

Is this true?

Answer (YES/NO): NO